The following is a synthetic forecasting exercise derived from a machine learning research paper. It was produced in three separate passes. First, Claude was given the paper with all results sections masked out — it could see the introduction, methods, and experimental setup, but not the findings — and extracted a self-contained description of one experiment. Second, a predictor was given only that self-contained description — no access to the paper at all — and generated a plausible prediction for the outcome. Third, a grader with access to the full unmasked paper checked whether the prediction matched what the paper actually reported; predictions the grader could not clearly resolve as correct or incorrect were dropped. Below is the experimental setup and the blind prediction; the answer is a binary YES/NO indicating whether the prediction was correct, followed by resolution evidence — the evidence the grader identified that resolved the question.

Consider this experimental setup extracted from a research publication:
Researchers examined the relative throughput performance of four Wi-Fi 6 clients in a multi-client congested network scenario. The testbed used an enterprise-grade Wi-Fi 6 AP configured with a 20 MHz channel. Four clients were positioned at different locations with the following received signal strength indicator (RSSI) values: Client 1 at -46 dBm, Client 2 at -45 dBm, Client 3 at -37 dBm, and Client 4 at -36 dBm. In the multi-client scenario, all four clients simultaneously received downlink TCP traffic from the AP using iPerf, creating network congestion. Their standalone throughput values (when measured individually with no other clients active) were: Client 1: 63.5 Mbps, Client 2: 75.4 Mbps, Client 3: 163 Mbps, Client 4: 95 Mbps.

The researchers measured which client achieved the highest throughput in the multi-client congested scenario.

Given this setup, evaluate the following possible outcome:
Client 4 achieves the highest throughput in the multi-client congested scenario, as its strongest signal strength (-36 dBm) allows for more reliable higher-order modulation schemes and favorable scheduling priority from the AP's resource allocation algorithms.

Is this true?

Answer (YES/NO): NO